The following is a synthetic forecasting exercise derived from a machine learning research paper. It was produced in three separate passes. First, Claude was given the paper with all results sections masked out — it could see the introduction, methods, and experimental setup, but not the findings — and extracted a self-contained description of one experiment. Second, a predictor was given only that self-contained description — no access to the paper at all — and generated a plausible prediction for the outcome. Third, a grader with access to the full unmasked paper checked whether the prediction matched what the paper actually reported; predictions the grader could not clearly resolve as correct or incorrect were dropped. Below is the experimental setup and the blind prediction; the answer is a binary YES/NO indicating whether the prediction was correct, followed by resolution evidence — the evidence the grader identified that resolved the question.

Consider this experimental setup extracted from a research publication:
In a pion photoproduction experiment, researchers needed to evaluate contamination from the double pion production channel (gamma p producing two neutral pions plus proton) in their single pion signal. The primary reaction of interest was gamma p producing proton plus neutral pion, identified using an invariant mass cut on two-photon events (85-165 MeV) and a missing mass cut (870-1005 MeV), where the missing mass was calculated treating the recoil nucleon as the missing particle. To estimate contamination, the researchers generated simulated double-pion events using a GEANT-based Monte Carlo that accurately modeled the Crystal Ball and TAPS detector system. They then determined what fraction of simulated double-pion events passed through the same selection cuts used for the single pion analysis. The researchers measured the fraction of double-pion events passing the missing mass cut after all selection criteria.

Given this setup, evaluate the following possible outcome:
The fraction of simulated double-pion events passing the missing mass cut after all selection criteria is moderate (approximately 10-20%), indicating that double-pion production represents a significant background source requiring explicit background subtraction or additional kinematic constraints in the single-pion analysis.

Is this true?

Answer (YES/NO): NO